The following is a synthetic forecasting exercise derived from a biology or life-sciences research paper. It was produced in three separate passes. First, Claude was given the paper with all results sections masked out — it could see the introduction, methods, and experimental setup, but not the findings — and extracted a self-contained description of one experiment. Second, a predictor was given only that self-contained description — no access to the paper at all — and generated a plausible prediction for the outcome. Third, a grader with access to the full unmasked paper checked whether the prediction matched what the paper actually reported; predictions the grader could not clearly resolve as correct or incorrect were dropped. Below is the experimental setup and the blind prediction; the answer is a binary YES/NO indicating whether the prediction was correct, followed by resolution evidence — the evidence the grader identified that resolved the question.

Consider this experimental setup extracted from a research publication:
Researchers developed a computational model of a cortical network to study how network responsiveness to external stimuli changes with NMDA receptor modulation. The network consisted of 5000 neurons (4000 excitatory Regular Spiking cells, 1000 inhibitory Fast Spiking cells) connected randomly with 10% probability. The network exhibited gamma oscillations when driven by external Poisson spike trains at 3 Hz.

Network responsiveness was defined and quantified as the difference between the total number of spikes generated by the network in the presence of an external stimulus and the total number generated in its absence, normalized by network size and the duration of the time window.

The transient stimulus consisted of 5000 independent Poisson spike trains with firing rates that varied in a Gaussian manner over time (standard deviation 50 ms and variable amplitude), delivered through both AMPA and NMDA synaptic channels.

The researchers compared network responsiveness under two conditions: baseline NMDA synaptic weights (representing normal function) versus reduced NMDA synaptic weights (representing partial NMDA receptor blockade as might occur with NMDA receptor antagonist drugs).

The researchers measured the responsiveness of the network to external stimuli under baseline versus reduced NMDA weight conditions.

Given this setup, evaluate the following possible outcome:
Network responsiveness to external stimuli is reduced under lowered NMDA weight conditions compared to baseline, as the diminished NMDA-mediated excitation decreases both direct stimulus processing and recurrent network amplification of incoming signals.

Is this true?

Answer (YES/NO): NO